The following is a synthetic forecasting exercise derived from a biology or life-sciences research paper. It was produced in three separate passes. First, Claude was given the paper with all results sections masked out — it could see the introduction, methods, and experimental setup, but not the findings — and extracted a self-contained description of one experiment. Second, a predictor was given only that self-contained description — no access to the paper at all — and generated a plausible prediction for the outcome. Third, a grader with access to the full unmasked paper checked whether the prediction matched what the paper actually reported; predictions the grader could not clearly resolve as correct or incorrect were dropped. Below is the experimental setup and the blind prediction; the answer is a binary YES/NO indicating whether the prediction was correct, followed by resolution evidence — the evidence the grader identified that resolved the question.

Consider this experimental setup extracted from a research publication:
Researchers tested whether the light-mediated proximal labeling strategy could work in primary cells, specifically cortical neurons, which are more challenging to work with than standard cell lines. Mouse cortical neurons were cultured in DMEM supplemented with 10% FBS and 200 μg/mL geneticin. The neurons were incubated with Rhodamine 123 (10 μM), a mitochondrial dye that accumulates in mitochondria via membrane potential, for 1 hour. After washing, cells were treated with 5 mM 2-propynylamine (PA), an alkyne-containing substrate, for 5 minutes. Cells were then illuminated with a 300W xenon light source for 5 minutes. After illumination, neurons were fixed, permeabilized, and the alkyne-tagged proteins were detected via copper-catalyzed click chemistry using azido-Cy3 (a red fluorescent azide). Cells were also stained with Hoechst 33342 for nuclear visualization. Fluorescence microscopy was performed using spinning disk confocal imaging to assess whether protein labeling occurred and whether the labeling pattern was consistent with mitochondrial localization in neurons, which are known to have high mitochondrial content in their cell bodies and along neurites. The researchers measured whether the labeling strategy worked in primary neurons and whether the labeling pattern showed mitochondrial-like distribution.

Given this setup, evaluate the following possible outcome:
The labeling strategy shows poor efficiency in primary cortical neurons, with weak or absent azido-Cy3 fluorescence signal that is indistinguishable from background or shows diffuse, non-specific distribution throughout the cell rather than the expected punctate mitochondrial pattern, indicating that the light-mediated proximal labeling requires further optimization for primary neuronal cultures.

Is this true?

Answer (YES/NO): NO